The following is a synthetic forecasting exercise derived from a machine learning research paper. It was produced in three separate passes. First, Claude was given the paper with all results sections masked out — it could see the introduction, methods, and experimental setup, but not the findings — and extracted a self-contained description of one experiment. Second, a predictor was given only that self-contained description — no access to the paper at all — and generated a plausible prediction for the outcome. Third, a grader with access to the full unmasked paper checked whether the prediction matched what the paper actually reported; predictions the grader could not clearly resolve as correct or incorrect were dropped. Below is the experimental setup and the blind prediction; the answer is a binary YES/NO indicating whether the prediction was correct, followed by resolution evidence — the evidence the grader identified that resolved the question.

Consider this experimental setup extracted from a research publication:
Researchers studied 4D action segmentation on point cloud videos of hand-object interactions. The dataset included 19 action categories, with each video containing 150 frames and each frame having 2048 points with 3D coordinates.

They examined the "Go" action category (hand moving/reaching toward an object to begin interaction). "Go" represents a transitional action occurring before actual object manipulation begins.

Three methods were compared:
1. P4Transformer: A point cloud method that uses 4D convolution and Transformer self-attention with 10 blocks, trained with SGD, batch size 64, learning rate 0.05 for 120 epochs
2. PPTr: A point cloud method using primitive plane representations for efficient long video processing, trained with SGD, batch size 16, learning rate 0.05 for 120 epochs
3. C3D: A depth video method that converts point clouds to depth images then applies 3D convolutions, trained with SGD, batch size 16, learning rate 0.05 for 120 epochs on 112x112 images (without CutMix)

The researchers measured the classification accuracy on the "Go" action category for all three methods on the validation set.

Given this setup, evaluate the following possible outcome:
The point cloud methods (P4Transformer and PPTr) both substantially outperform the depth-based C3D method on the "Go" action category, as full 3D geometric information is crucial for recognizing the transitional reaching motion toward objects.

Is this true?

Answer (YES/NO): NO